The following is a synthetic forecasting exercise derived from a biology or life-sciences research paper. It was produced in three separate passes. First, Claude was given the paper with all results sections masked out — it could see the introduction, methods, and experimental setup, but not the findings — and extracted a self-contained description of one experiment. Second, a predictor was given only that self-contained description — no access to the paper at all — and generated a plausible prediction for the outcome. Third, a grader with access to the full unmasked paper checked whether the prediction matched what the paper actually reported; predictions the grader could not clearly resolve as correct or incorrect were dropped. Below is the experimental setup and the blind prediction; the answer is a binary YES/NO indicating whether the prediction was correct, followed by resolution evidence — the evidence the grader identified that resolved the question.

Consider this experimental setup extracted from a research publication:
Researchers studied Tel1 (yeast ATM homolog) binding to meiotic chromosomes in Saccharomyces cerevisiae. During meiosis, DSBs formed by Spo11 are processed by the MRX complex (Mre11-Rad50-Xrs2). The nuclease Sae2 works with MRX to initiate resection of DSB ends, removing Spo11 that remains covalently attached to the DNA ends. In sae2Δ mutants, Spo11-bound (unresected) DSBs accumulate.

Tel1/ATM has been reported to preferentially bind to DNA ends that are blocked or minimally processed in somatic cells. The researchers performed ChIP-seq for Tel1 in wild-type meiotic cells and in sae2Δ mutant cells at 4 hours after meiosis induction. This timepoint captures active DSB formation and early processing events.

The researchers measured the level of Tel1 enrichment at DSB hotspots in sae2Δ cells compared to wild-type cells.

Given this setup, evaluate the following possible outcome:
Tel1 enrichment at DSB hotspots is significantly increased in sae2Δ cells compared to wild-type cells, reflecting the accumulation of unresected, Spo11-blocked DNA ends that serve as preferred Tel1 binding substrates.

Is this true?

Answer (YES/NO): YES